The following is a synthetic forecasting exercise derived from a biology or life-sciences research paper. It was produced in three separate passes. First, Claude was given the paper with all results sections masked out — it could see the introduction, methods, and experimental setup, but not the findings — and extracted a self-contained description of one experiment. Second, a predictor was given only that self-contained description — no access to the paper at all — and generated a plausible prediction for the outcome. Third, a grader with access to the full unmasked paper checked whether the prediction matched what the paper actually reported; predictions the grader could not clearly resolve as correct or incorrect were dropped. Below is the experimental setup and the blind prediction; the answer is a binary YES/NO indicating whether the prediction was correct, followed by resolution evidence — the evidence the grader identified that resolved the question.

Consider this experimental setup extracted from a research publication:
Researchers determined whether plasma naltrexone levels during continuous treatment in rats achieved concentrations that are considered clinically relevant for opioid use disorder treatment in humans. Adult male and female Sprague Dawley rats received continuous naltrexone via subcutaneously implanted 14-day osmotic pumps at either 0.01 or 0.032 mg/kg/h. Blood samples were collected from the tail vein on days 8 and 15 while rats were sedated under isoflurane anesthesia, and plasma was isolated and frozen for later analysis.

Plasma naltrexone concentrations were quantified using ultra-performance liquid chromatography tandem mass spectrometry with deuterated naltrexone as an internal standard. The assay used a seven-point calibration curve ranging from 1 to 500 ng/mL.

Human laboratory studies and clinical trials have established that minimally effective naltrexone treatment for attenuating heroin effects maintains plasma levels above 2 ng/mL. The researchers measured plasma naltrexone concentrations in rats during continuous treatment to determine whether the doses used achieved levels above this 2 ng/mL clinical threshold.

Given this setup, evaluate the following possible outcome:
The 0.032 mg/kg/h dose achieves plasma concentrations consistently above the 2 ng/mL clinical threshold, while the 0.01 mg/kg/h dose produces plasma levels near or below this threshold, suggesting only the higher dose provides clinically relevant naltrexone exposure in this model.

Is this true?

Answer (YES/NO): NO